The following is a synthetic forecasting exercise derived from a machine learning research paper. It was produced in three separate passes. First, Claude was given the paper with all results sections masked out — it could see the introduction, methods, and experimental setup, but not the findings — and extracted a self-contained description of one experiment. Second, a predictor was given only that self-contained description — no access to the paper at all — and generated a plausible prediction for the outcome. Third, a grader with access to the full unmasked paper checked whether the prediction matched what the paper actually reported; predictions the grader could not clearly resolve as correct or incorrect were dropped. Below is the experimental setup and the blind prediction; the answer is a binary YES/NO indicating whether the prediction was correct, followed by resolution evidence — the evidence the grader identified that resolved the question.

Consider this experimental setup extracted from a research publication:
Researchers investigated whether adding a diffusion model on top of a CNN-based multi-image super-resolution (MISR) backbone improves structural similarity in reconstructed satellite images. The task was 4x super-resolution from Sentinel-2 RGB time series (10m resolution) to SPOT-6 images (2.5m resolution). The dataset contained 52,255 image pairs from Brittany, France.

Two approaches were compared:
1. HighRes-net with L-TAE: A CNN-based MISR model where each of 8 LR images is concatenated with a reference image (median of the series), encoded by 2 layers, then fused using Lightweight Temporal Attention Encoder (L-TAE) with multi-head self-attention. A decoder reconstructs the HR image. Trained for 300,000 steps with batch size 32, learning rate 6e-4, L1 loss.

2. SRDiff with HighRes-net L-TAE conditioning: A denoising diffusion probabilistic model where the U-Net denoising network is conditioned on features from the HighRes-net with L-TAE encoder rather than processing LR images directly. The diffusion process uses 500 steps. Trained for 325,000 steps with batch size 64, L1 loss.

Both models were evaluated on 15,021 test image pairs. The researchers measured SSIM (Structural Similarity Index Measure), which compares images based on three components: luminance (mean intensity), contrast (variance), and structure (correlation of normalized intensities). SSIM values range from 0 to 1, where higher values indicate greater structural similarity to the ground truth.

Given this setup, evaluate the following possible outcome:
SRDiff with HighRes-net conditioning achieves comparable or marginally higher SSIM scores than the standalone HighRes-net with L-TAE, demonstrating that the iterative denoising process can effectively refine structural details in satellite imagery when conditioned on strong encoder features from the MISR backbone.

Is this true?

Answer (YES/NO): NO